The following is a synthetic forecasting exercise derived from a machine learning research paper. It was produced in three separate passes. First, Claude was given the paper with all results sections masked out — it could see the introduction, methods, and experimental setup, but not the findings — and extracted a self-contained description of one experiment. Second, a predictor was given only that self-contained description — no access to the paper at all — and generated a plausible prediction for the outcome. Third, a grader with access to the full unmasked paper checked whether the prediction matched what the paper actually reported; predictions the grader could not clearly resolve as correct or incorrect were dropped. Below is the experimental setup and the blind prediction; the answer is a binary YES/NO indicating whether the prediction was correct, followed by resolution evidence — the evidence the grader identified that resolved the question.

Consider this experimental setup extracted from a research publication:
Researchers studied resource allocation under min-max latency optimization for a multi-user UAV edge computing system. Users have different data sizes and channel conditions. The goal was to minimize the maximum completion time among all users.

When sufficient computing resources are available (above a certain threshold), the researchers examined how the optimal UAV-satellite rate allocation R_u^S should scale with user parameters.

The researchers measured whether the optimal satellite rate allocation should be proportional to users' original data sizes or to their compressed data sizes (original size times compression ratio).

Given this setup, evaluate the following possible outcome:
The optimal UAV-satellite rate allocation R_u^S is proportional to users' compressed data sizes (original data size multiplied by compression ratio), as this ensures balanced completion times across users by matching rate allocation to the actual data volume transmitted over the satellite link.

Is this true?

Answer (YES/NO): YES